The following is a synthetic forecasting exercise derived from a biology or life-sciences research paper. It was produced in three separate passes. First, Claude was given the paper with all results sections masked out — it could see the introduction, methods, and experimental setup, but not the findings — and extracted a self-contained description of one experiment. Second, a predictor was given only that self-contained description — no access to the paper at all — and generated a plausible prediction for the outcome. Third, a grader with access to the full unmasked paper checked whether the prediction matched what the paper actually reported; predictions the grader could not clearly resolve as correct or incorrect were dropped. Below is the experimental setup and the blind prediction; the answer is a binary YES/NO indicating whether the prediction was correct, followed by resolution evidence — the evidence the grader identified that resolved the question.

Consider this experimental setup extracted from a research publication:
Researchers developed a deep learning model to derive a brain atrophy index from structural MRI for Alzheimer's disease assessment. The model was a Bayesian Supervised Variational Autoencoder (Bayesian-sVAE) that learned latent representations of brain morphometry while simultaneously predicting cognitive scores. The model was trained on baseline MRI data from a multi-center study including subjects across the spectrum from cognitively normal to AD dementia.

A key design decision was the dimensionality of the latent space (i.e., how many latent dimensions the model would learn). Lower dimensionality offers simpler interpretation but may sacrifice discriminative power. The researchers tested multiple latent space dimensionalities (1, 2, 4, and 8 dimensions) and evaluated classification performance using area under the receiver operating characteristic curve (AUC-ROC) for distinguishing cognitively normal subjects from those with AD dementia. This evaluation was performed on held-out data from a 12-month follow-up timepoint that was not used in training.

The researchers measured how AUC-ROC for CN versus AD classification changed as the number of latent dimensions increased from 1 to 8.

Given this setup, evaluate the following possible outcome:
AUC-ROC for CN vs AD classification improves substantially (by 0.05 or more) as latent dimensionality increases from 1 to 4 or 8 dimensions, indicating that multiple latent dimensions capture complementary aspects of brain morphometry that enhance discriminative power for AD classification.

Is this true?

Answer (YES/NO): NO